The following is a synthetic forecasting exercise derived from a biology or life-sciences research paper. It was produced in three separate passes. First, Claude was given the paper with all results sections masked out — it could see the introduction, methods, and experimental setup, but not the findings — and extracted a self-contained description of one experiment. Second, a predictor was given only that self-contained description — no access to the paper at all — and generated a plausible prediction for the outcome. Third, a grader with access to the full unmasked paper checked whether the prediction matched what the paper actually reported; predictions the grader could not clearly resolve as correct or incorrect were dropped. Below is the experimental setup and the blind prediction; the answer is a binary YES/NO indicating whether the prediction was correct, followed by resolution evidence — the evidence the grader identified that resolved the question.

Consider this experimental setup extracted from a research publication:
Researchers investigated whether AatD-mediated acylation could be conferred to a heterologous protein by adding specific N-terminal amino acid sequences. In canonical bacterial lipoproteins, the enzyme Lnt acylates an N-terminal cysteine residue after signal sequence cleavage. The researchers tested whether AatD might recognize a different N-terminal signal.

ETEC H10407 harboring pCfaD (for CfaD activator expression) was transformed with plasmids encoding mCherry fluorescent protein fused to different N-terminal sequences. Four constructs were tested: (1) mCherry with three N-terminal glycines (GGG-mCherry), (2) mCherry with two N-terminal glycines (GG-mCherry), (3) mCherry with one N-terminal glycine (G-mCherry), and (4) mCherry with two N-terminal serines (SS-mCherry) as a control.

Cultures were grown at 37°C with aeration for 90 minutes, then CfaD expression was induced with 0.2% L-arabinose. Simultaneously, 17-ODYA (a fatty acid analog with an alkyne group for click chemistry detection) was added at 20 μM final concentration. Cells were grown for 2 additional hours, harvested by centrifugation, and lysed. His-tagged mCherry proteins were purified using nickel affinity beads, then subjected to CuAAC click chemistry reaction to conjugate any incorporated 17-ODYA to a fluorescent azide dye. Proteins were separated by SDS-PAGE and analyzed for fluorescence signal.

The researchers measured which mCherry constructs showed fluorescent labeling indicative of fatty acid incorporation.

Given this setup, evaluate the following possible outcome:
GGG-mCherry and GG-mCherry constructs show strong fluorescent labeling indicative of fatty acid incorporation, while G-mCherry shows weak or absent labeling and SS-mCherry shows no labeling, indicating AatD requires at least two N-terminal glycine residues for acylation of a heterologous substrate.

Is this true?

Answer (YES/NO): NO